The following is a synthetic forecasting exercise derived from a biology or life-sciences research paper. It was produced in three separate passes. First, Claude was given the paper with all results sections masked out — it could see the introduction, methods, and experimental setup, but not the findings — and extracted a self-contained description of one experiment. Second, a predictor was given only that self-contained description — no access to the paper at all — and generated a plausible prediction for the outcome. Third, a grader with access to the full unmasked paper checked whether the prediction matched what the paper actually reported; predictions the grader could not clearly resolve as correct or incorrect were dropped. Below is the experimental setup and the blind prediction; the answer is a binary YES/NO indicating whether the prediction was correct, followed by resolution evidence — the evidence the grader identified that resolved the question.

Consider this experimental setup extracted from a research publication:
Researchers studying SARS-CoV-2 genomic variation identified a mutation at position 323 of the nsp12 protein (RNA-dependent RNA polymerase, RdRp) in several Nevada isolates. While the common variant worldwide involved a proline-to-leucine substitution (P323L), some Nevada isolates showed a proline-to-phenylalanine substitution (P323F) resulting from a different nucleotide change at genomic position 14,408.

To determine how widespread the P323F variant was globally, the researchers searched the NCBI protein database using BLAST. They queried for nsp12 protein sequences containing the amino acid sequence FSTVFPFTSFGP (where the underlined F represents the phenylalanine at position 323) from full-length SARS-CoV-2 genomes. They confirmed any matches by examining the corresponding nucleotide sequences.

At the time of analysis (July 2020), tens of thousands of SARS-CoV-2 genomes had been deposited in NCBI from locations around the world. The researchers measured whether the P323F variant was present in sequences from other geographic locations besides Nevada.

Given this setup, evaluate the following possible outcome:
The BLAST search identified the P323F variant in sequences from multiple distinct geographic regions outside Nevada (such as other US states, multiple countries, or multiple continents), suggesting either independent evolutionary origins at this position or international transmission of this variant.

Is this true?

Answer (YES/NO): NO